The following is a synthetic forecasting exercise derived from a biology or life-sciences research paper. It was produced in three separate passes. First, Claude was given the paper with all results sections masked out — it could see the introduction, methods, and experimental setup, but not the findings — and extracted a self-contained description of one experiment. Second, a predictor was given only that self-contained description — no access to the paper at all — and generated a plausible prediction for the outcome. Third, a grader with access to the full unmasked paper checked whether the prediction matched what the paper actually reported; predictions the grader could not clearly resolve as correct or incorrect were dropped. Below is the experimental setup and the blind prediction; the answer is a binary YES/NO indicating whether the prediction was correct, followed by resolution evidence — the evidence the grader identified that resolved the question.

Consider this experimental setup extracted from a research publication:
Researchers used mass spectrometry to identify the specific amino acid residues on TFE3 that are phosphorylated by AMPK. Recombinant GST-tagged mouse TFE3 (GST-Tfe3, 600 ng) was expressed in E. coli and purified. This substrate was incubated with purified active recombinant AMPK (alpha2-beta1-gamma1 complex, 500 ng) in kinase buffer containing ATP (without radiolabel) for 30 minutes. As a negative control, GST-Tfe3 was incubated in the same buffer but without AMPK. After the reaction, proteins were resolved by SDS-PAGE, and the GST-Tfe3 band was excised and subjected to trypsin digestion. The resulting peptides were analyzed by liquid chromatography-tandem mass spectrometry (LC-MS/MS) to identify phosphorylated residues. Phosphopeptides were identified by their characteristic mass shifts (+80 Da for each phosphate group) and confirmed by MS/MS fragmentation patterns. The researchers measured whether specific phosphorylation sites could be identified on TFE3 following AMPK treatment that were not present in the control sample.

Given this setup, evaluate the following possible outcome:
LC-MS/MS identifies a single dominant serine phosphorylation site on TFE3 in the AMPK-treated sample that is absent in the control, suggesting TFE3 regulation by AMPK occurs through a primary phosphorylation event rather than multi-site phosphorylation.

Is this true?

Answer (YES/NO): NO